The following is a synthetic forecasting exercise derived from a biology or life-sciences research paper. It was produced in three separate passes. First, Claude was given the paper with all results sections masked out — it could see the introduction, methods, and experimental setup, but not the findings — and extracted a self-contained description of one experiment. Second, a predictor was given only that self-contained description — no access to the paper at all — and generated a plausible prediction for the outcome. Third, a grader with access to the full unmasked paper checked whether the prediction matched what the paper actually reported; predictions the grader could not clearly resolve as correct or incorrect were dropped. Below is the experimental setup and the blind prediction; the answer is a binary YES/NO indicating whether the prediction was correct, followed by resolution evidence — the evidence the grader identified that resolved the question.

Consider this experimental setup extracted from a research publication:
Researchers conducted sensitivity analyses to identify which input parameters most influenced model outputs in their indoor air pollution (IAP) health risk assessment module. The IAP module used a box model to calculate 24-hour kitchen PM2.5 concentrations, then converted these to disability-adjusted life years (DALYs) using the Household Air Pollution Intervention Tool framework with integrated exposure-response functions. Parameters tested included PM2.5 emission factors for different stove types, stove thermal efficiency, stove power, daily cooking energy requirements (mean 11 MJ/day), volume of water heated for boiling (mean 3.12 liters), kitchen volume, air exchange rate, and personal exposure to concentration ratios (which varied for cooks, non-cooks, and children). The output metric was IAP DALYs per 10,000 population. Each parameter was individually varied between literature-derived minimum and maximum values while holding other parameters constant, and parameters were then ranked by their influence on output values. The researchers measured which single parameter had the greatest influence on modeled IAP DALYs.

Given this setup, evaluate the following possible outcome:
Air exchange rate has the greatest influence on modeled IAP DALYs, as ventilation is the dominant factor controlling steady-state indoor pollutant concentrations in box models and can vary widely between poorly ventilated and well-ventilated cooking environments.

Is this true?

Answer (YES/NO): NO